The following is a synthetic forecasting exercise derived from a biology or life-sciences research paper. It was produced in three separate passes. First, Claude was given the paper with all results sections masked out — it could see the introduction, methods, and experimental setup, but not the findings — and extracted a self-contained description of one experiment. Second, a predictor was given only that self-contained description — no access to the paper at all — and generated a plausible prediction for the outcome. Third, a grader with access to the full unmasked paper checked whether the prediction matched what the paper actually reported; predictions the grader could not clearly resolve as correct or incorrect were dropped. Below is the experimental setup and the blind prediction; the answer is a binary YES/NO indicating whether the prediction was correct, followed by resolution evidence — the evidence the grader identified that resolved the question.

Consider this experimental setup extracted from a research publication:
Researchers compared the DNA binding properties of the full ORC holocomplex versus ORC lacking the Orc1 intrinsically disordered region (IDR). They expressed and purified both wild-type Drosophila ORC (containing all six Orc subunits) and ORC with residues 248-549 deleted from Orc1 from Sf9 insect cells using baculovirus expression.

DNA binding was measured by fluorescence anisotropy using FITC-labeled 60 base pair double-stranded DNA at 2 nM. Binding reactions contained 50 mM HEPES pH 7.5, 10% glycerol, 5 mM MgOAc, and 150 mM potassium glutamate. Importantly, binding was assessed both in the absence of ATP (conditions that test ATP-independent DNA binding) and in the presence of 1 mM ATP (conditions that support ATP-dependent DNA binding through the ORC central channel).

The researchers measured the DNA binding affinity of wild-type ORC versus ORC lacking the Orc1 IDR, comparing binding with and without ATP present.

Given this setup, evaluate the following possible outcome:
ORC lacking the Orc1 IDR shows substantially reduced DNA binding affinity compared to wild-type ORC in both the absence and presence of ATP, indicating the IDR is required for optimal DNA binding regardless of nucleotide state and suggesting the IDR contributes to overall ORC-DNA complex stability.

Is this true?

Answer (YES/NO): NO